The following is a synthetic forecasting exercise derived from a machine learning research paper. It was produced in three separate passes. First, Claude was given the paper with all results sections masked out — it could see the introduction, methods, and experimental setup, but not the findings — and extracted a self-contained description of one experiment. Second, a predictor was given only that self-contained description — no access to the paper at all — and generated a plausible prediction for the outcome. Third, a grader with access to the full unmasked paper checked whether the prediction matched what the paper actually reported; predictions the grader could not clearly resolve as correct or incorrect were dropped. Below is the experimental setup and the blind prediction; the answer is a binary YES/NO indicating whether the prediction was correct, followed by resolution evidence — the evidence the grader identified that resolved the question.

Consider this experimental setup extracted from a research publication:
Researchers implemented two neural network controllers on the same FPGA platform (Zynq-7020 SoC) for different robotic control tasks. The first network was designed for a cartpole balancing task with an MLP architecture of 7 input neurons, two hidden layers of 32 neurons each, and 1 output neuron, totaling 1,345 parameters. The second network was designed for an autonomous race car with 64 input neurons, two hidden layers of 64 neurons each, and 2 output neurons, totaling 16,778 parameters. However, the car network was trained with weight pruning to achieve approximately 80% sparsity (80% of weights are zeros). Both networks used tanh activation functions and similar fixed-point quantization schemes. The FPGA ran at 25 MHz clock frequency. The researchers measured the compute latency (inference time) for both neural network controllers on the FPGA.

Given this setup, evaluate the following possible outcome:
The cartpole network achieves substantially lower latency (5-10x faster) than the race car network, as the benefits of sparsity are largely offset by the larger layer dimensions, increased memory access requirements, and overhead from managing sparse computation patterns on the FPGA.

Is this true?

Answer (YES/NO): NO